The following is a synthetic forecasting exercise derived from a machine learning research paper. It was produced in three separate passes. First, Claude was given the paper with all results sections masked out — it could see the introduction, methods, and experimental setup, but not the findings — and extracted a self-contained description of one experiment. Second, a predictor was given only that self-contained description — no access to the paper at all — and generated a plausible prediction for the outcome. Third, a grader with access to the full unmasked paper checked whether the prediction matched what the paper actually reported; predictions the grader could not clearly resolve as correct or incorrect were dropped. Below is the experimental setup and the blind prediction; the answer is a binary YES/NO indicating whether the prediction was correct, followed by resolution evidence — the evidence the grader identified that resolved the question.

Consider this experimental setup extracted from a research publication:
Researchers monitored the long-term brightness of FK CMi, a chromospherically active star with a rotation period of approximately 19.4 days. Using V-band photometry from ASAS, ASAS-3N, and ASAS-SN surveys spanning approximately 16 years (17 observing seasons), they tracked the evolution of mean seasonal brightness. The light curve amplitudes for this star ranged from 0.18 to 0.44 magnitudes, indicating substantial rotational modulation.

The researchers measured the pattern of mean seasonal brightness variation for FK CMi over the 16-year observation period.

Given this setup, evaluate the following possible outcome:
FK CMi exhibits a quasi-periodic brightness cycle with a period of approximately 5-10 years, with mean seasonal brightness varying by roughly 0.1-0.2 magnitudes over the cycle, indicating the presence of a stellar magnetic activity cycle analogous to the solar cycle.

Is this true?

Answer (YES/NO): NO